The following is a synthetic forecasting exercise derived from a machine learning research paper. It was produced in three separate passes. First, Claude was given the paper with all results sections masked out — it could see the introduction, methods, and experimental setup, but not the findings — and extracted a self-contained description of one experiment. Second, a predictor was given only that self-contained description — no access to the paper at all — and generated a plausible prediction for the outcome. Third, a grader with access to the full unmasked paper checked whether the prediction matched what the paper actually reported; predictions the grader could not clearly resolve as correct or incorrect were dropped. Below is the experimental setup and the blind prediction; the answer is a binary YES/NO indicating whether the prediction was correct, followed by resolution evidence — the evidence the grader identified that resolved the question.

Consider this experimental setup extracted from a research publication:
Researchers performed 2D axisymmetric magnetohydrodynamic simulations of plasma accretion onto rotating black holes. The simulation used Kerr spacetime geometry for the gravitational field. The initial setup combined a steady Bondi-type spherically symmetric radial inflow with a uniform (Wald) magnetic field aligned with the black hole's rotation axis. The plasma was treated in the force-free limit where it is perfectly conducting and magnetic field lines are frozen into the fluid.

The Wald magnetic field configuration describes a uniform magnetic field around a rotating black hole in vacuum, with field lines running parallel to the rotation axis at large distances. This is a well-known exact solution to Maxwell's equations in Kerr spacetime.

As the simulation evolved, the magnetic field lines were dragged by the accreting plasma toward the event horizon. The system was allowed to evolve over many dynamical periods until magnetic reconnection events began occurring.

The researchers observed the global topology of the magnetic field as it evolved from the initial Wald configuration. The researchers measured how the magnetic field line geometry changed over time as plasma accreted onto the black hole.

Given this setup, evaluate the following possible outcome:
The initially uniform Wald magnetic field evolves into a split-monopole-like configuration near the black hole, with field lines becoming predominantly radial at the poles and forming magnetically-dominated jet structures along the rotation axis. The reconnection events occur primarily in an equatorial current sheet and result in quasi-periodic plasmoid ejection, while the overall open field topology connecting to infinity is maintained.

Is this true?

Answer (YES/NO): NO